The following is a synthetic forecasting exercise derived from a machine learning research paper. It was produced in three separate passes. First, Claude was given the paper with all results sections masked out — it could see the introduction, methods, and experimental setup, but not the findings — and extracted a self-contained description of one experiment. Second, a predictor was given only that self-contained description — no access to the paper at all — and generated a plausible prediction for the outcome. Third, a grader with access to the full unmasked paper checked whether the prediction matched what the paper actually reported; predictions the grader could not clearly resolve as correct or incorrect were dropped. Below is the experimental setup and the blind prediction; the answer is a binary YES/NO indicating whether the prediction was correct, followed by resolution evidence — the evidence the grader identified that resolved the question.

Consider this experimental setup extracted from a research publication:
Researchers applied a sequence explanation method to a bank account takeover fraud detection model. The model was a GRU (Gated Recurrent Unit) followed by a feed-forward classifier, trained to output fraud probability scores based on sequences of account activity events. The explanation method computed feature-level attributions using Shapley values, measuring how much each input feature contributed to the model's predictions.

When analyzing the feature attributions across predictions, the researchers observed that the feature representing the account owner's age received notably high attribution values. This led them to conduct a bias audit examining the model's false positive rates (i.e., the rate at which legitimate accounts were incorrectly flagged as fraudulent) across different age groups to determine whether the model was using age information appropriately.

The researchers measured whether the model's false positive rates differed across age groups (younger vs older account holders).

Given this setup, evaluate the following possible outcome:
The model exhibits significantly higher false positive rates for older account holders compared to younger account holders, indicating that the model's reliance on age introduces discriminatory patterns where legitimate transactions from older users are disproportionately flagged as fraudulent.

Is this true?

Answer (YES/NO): YES